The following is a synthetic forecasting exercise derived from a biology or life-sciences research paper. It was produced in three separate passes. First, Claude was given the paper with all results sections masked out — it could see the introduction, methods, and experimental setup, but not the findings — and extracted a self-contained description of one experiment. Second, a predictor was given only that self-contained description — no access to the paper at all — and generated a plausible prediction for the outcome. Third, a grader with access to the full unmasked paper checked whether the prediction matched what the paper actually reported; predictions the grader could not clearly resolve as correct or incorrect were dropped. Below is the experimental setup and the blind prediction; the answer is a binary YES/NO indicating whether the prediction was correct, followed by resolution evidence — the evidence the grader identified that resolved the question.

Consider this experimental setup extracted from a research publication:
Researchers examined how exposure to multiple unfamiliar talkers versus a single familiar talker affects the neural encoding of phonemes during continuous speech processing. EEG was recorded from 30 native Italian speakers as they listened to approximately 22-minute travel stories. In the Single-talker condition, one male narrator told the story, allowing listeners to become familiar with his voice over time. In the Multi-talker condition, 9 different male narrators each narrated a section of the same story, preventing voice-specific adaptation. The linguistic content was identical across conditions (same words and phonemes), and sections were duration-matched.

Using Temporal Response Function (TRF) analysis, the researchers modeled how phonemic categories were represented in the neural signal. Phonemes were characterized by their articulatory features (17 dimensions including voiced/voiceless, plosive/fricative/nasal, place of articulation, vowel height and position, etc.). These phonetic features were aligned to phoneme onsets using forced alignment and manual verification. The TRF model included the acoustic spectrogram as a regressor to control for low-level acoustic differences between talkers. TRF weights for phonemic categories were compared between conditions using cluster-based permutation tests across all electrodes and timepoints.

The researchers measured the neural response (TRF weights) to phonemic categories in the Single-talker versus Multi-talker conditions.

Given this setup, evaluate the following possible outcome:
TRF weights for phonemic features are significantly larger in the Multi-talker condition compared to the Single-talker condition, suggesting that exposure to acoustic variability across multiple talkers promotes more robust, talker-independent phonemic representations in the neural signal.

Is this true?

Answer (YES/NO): NO